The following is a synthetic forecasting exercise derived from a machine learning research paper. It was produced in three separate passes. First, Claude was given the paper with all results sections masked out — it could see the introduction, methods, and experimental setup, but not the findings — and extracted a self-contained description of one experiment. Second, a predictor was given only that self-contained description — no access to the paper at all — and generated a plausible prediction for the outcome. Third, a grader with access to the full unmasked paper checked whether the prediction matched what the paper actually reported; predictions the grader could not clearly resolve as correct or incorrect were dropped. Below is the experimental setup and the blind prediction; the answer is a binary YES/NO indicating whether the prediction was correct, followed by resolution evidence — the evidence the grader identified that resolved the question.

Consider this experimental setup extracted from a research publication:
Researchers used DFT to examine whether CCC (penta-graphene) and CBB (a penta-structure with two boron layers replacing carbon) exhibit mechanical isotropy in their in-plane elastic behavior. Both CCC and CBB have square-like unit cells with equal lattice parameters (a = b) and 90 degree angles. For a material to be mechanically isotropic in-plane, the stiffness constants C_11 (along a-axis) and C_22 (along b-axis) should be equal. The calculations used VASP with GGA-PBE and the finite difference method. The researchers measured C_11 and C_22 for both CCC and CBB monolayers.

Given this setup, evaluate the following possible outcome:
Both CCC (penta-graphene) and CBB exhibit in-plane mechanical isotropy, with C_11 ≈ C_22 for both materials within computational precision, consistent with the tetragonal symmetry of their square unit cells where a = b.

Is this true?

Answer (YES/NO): YES